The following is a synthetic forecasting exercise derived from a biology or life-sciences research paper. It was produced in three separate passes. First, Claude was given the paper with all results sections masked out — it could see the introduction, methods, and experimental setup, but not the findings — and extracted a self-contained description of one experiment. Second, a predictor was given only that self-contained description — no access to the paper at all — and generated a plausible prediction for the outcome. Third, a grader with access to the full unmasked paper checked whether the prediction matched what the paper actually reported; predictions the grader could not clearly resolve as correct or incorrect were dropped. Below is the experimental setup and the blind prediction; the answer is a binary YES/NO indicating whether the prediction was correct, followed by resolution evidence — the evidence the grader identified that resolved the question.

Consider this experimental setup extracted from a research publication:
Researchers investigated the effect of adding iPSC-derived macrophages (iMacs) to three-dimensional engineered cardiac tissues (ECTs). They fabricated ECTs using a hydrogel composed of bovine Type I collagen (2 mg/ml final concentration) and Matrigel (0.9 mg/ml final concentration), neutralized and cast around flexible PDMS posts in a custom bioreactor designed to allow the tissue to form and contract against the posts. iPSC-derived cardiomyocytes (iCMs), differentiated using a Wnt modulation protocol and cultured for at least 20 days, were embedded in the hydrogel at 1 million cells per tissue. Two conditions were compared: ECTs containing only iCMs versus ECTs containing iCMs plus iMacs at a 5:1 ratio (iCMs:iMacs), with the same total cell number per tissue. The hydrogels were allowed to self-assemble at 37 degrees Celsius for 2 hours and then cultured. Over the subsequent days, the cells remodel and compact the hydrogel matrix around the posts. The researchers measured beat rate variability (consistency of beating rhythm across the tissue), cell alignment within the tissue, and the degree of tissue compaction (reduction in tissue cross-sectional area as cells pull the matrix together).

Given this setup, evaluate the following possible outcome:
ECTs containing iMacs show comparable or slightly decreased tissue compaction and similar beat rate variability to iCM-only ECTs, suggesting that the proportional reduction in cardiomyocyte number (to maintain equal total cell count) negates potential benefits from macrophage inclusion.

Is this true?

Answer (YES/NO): NO